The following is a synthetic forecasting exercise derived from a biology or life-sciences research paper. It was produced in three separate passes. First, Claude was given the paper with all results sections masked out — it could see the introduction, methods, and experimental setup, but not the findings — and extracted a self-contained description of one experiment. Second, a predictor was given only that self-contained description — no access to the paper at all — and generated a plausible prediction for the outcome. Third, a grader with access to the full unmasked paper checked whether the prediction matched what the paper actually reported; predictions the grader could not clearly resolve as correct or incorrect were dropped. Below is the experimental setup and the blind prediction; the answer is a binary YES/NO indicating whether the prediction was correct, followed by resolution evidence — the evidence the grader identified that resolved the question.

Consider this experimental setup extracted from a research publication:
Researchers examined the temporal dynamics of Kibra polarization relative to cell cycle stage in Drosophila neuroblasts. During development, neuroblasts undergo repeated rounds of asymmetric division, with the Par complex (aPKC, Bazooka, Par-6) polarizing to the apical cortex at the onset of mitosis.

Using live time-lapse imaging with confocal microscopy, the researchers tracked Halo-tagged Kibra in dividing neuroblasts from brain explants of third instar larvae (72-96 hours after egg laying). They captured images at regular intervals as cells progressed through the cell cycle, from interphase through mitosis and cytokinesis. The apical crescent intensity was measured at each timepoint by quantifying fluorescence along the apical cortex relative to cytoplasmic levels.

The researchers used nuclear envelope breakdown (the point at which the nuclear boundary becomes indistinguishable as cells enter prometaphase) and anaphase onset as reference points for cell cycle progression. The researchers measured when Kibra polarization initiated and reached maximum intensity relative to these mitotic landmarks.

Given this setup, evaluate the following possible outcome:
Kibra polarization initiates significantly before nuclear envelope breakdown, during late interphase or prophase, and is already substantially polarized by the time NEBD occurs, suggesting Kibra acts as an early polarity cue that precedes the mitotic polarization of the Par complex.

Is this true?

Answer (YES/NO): NO